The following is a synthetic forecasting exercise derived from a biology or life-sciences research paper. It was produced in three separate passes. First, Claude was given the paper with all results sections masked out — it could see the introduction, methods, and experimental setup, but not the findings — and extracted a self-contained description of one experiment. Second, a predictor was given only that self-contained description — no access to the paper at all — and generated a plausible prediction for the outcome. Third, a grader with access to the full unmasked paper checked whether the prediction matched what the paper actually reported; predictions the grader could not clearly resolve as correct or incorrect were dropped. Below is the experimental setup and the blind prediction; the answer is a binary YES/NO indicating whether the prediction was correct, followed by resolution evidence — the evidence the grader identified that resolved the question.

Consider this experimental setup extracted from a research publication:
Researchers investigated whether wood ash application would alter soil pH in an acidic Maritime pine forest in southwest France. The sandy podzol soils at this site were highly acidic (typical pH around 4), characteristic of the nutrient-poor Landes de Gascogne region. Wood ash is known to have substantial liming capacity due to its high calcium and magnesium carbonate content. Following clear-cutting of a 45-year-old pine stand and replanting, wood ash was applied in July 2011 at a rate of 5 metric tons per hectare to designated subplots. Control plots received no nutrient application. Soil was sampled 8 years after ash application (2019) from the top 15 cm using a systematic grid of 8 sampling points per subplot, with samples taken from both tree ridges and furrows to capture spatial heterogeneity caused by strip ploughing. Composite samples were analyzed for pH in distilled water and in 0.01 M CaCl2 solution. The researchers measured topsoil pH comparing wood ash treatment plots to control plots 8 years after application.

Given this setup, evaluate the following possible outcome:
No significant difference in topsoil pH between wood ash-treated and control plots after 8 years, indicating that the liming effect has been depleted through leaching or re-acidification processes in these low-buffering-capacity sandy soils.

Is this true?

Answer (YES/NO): NO